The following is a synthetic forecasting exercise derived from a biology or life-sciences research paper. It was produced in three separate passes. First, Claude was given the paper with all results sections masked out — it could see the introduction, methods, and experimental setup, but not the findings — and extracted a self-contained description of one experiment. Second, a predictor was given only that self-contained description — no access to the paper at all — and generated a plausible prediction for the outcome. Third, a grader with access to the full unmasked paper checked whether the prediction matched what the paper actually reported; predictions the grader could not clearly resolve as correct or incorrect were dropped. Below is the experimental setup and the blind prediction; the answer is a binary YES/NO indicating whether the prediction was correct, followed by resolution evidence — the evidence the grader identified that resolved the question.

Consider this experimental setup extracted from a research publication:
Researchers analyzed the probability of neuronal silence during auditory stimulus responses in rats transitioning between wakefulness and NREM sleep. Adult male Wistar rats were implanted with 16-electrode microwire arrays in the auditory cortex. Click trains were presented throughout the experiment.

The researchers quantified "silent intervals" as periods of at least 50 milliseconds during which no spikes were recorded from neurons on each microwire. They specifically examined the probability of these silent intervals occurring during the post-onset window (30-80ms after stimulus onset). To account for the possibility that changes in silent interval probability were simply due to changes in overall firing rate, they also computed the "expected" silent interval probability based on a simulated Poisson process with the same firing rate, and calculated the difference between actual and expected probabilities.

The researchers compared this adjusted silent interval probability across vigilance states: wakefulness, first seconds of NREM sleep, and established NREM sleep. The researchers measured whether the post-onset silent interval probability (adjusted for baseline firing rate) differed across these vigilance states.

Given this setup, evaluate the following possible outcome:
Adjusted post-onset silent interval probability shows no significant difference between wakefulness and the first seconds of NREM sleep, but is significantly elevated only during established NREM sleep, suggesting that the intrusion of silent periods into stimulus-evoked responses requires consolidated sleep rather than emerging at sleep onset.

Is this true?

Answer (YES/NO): NO